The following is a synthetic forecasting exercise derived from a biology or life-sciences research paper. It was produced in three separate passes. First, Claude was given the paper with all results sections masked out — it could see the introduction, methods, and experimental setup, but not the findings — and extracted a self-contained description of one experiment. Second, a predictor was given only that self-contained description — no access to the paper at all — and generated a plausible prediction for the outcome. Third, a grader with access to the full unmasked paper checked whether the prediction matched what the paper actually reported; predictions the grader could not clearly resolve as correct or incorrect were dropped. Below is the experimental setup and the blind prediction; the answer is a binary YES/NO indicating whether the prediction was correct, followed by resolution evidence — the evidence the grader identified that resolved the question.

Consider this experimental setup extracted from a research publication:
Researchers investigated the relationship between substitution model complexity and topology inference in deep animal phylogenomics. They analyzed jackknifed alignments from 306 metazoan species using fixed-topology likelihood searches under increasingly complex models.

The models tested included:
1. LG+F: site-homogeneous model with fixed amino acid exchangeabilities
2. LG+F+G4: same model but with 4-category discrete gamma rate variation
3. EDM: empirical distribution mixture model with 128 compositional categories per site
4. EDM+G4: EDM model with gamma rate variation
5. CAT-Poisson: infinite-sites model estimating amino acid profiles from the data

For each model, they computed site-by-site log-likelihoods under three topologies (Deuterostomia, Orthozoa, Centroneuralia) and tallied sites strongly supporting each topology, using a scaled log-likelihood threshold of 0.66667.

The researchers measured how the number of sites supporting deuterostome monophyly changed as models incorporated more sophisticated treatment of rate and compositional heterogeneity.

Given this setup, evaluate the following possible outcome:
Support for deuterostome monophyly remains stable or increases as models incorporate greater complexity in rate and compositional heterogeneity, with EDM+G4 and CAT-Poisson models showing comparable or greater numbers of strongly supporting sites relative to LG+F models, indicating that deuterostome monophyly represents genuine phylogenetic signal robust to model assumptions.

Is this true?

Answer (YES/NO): NO